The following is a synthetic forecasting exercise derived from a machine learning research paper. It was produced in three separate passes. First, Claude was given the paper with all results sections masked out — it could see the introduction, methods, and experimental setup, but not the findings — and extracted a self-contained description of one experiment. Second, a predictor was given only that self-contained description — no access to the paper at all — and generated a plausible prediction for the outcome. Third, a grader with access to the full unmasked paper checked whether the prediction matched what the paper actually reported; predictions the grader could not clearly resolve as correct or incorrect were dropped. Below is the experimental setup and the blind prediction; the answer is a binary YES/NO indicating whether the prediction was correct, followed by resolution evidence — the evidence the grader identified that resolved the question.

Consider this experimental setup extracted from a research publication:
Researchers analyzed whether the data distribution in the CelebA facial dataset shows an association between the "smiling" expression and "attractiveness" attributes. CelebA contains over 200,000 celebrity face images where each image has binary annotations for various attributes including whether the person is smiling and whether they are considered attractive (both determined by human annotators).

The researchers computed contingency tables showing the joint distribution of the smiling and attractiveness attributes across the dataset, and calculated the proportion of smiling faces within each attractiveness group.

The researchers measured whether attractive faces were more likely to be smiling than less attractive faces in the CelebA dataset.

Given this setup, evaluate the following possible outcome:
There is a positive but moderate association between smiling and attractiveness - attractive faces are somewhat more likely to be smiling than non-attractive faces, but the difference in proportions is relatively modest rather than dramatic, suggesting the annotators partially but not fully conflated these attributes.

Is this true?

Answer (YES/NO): NO